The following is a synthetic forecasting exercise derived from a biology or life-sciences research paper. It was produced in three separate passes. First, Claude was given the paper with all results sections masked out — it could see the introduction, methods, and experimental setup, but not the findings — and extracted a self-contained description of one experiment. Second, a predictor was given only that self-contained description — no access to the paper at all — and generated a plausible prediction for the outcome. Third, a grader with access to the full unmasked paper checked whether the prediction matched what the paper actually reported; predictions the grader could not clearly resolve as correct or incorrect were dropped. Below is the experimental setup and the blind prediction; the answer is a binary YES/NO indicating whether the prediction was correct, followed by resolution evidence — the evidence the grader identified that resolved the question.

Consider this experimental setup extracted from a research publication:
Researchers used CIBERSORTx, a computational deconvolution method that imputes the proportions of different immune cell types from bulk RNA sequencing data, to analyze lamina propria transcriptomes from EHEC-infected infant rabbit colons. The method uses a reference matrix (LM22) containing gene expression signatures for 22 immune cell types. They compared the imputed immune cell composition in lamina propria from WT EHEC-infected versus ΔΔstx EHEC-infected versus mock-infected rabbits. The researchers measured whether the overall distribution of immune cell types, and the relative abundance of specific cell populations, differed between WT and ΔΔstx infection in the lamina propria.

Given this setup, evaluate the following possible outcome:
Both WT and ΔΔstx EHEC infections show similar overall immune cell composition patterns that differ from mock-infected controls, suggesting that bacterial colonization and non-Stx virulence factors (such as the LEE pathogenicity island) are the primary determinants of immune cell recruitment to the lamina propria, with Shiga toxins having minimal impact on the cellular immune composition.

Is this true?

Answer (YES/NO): YES